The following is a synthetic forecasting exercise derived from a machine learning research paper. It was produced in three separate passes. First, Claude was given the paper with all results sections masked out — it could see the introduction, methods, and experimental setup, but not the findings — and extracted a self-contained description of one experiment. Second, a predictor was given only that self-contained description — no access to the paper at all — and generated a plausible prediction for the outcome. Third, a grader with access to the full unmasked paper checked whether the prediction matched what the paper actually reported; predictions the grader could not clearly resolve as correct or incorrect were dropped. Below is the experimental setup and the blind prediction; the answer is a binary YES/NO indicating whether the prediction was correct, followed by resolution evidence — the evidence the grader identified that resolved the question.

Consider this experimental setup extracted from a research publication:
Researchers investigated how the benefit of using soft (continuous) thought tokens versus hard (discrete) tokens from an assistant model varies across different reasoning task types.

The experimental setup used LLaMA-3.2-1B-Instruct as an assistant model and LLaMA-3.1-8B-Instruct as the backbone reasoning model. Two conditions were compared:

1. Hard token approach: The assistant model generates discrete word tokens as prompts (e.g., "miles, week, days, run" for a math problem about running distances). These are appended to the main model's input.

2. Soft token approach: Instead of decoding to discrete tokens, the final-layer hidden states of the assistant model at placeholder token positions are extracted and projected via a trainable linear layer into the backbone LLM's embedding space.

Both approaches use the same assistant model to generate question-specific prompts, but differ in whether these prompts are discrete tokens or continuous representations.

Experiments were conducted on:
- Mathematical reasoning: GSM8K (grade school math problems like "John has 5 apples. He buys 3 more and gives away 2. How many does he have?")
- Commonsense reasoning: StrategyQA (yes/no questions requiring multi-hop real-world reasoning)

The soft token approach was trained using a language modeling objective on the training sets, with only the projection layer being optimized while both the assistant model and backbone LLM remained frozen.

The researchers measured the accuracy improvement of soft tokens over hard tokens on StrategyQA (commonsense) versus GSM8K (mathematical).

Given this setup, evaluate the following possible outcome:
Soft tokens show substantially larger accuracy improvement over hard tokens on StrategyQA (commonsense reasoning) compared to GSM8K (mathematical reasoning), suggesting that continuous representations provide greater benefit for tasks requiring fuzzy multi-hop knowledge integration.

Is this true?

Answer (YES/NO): YES